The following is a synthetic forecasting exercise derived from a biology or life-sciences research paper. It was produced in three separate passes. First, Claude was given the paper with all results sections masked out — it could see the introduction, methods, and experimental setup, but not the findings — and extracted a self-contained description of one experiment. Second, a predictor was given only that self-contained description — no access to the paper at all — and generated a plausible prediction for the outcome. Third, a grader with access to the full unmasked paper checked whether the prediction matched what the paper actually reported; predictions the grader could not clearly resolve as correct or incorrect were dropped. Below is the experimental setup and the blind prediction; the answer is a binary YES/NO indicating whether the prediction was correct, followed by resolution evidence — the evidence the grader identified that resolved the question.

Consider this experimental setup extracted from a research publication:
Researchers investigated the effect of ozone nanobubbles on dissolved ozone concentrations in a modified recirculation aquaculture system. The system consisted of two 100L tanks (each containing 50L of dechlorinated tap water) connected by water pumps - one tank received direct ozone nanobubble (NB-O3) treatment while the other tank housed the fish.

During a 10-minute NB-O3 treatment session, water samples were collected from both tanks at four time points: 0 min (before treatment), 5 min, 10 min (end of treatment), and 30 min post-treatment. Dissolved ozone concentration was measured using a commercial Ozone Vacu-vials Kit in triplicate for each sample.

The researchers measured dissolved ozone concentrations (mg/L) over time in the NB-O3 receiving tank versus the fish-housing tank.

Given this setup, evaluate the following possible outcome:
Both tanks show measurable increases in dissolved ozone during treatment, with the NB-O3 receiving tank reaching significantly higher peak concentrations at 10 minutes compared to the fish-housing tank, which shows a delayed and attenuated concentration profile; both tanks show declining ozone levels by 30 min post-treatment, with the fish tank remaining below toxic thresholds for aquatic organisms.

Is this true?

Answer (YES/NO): NO